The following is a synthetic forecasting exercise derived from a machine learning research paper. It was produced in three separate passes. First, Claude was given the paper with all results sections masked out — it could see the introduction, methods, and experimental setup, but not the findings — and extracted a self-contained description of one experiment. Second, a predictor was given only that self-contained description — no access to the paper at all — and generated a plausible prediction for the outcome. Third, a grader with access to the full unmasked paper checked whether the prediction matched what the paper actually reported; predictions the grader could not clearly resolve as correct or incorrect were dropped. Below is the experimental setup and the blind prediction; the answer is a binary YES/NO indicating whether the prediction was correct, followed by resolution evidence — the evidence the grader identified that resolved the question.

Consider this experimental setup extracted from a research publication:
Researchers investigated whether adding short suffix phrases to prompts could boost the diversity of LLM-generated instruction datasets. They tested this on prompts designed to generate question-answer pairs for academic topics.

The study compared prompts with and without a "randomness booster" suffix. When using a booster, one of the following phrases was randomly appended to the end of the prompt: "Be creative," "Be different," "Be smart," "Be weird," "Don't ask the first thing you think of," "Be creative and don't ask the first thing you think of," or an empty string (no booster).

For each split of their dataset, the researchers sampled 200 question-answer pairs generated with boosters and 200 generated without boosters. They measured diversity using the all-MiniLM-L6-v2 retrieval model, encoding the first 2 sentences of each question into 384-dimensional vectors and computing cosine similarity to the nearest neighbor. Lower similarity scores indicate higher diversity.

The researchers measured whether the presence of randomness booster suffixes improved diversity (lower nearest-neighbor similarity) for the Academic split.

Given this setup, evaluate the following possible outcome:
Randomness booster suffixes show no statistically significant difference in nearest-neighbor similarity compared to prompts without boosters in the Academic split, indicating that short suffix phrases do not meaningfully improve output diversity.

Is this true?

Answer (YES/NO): NO